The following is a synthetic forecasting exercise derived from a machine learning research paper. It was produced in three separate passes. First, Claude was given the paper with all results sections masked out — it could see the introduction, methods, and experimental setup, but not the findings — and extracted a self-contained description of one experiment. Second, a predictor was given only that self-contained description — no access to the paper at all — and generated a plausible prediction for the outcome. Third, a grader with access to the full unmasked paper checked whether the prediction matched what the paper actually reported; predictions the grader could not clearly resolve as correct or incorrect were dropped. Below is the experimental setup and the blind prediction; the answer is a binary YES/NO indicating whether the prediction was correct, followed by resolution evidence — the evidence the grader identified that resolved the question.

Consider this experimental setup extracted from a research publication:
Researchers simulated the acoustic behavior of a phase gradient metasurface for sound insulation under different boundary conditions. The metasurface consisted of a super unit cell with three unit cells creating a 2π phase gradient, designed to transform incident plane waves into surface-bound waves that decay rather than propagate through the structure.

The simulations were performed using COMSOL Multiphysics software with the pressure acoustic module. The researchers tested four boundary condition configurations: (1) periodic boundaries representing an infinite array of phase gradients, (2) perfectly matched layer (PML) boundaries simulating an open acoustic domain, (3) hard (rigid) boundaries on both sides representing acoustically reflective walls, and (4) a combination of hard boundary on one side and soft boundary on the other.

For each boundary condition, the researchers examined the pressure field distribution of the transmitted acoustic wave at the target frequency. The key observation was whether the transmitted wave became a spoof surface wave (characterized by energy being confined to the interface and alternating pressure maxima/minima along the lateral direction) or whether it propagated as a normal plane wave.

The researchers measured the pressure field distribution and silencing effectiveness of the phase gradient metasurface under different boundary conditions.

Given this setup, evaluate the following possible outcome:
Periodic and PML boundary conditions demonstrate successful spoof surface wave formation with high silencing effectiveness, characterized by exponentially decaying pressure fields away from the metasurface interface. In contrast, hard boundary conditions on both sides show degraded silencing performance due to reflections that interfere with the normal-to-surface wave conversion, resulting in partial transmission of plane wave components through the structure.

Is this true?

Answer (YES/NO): NO